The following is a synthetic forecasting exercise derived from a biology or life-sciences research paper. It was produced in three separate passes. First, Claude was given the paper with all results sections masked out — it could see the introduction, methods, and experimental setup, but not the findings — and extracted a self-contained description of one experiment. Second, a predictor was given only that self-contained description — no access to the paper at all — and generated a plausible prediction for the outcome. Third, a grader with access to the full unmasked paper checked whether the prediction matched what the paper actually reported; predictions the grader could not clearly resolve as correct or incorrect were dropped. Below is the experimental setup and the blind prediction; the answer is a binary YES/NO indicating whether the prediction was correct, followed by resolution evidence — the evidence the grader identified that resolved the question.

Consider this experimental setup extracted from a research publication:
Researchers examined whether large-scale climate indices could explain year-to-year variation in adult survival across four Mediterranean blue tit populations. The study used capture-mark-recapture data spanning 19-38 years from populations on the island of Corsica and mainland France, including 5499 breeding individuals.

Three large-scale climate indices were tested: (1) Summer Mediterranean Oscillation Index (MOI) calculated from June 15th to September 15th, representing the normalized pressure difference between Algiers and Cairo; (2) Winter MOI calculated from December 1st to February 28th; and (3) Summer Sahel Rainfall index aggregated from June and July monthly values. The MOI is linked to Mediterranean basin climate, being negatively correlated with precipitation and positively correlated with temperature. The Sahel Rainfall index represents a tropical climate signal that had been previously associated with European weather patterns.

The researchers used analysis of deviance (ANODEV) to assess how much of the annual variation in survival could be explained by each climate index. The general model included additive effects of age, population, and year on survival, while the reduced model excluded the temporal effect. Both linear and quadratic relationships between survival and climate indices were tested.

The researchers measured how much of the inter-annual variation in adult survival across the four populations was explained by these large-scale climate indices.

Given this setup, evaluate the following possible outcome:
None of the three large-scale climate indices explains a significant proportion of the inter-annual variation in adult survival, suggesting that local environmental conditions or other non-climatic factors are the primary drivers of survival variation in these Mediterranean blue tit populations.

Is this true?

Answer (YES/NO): YES